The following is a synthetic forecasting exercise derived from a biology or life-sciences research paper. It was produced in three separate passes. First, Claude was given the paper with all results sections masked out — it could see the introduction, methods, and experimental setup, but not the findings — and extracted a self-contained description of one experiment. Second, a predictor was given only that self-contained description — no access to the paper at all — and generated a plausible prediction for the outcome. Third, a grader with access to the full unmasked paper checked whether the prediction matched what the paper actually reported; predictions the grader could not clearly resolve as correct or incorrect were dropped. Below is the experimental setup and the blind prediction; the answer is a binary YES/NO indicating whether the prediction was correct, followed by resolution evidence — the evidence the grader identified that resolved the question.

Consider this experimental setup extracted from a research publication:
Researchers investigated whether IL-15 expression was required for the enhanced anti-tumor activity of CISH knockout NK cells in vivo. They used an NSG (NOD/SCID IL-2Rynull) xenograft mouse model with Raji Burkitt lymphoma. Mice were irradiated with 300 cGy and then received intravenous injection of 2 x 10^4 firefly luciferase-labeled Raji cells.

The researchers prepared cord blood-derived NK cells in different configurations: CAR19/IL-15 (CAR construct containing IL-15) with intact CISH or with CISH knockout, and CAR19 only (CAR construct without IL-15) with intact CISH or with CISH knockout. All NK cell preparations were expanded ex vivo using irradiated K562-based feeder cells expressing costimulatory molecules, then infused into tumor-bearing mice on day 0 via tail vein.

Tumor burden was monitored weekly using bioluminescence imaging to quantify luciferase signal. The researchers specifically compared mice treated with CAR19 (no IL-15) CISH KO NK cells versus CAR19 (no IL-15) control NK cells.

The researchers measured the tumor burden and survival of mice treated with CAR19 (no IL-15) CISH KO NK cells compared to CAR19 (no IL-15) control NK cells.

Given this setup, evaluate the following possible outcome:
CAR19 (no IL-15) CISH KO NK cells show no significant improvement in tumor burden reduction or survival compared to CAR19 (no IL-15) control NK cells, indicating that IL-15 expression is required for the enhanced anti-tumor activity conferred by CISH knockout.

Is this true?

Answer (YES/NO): YES